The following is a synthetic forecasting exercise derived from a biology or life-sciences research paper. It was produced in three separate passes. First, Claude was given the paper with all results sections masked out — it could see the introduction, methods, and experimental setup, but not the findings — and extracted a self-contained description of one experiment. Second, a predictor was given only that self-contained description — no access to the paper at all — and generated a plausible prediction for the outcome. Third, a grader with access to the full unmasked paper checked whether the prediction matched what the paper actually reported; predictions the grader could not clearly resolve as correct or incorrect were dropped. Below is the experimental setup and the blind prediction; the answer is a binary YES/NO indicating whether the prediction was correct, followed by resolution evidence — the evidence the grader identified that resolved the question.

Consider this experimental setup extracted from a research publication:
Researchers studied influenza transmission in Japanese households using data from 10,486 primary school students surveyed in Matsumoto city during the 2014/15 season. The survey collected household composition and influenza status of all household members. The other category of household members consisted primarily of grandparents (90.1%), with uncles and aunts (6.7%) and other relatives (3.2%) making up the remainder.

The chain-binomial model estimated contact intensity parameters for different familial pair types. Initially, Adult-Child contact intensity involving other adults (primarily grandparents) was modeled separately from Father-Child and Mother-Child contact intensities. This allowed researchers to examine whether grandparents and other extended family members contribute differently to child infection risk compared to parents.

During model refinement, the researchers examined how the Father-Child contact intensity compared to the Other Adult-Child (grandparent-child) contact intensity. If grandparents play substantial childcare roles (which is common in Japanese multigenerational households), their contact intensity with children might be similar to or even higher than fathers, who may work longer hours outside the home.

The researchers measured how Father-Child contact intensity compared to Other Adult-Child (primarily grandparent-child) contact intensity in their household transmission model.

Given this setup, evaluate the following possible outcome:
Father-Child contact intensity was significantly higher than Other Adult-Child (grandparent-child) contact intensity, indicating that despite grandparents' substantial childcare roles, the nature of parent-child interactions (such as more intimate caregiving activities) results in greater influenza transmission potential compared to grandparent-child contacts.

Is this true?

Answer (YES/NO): NO